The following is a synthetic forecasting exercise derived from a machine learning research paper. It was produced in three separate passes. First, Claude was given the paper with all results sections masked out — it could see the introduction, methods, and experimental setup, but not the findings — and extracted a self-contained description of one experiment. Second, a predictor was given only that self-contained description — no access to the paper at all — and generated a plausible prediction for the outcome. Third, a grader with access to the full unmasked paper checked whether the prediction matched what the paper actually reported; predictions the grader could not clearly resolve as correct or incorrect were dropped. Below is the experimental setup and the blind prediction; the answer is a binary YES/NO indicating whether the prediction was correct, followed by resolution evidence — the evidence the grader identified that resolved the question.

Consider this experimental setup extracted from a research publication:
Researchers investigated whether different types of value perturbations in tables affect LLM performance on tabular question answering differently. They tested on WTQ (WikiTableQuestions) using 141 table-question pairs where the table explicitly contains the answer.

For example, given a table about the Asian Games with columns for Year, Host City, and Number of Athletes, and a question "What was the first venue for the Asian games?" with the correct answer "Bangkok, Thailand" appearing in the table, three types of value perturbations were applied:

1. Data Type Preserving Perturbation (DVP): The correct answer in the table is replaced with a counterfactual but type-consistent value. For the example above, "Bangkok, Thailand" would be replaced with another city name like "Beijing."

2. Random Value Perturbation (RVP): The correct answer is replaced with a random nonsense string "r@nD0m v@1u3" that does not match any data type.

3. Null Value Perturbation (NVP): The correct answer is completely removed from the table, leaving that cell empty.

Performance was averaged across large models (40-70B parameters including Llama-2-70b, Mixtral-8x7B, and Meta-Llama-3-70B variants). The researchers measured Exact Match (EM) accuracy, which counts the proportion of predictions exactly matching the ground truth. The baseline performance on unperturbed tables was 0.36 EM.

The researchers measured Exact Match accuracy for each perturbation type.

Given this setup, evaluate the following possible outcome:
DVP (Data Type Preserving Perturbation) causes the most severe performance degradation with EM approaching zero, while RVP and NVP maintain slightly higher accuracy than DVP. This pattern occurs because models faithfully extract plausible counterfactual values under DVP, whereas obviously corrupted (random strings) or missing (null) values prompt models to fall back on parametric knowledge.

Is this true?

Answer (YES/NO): NO